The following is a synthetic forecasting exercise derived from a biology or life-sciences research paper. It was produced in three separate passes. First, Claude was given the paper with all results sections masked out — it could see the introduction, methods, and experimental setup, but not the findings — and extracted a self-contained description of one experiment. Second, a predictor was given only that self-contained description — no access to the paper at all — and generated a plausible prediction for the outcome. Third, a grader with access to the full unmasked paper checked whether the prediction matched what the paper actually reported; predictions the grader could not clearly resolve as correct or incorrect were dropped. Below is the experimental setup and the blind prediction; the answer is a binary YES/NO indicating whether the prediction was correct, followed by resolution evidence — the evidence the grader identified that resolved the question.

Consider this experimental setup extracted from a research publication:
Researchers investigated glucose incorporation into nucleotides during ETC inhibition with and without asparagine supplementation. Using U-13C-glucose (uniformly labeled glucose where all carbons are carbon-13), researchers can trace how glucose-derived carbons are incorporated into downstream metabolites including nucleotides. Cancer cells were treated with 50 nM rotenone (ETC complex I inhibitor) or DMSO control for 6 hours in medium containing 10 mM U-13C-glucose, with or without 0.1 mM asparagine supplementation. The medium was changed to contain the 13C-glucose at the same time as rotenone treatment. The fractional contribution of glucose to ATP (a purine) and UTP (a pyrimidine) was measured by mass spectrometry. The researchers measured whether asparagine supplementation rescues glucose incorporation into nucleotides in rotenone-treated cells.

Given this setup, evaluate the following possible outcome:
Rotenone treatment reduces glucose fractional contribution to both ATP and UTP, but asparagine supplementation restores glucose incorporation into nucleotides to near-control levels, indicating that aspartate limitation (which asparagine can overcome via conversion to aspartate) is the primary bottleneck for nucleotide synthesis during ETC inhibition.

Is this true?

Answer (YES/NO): NO